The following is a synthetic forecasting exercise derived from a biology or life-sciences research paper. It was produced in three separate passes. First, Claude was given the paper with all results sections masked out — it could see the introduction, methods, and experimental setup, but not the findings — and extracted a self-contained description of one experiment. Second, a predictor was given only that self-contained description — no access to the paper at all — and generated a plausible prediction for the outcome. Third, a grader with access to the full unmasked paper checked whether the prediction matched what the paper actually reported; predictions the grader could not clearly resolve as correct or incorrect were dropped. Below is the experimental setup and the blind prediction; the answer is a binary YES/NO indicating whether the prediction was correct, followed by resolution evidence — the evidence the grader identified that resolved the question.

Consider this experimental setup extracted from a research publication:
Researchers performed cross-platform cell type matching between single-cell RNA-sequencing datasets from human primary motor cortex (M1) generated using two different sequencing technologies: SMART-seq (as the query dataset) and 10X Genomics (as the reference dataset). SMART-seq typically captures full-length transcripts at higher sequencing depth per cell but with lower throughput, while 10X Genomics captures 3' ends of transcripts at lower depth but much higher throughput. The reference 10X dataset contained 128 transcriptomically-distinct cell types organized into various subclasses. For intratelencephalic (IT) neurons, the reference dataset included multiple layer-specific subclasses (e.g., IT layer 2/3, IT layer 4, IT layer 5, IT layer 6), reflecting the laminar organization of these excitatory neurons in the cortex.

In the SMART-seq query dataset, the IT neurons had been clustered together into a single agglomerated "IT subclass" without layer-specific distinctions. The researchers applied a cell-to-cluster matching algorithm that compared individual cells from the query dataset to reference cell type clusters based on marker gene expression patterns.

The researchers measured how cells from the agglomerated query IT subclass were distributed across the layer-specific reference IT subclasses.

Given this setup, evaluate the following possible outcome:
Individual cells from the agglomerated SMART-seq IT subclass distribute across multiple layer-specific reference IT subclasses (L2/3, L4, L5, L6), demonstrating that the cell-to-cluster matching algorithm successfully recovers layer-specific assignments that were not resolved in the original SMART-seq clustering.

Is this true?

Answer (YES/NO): YES